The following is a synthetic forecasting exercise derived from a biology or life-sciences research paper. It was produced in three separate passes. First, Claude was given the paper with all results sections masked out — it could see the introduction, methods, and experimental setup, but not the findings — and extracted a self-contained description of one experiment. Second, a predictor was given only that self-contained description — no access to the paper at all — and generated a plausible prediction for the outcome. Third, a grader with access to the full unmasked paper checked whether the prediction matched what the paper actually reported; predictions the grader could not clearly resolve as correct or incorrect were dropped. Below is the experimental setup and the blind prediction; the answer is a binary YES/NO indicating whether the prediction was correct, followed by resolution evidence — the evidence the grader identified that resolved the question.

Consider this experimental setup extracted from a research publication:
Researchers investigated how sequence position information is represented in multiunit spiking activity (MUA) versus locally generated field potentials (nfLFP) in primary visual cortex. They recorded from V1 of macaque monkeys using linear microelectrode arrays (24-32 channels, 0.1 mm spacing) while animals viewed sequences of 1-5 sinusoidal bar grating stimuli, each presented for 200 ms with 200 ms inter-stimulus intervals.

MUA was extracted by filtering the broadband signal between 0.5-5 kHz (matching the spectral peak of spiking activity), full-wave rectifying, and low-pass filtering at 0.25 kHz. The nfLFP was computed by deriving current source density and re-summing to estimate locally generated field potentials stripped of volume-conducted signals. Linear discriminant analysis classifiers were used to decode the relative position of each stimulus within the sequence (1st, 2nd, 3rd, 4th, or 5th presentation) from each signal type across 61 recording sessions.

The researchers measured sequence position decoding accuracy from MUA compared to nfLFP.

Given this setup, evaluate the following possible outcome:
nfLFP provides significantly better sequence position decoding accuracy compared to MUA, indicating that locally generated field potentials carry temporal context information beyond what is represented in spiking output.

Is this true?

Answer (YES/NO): YES